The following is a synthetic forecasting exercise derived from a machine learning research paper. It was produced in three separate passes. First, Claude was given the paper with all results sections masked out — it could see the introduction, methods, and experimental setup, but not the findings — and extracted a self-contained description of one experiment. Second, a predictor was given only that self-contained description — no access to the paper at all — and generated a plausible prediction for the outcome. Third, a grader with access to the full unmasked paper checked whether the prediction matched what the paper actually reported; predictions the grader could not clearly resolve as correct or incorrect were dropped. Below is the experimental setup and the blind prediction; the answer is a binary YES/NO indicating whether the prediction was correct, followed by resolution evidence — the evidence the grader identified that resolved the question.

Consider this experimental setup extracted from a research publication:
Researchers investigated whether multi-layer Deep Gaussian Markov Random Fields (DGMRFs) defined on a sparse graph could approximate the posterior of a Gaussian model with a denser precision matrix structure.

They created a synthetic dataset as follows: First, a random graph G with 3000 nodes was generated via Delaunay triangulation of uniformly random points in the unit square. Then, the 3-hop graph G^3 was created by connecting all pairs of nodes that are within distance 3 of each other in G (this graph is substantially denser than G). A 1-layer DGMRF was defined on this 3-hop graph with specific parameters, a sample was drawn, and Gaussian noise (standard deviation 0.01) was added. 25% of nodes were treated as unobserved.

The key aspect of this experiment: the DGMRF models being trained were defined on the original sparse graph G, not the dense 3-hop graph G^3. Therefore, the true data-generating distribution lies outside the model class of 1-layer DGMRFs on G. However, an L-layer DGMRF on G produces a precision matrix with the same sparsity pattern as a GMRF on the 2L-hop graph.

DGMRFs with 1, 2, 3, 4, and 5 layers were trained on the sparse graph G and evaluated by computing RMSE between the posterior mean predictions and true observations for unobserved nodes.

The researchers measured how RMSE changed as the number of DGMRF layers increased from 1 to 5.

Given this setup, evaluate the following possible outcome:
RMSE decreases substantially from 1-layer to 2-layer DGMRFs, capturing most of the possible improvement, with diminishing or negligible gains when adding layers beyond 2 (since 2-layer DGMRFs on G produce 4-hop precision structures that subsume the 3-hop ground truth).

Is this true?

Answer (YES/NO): NO